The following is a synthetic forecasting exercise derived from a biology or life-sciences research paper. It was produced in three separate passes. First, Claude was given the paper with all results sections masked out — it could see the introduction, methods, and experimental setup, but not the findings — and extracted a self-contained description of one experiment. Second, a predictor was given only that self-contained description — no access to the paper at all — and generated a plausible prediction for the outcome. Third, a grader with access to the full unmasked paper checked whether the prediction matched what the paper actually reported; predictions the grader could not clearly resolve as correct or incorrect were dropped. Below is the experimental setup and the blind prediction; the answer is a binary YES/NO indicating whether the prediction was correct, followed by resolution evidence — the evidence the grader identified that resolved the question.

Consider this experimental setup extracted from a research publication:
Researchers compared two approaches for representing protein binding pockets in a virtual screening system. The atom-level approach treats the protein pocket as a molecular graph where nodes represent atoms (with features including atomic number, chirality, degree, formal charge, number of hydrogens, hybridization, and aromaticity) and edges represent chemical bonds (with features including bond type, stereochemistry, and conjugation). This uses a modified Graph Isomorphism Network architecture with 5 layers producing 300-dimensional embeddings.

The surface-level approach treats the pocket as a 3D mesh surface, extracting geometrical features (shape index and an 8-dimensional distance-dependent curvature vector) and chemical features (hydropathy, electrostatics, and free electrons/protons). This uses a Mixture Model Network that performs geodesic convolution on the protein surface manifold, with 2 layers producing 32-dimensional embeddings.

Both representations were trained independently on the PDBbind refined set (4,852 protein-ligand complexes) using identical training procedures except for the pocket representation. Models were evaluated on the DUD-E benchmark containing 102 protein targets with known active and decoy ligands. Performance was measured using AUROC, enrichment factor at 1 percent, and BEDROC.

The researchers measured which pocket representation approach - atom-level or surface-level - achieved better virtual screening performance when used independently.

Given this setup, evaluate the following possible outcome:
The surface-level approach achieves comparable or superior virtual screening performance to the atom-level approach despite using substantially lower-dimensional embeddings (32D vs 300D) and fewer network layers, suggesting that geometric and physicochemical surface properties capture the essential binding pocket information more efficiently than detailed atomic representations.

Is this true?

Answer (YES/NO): NO